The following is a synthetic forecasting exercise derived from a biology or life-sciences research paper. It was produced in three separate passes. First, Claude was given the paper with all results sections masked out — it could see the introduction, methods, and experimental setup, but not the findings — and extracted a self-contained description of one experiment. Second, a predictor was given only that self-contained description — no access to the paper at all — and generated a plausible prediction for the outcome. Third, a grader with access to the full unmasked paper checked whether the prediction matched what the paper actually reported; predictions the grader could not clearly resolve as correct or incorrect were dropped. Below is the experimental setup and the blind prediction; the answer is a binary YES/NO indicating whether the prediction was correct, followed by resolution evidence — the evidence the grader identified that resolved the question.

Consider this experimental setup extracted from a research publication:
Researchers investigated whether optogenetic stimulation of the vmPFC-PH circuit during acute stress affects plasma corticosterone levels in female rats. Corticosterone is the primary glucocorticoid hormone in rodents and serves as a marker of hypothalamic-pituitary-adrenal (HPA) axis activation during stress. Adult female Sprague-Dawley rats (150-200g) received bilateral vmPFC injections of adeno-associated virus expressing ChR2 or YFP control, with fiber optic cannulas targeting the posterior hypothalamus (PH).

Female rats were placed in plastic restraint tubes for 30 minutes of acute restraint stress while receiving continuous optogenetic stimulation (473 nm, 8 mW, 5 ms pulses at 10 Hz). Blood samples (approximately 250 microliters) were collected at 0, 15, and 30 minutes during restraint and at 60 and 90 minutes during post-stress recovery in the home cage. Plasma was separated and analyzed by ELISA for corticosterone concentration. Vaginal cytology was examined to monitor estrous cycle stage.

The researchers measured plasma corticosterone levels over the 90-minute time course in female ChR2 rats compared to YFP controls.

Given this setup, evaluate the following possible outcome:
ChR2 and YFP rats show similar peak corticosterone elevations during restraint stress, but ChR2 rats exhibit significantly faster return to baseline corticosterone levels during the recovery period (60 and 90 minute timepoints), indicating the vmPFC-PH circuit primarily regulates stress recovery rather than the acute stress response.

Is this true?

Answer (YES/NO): NO